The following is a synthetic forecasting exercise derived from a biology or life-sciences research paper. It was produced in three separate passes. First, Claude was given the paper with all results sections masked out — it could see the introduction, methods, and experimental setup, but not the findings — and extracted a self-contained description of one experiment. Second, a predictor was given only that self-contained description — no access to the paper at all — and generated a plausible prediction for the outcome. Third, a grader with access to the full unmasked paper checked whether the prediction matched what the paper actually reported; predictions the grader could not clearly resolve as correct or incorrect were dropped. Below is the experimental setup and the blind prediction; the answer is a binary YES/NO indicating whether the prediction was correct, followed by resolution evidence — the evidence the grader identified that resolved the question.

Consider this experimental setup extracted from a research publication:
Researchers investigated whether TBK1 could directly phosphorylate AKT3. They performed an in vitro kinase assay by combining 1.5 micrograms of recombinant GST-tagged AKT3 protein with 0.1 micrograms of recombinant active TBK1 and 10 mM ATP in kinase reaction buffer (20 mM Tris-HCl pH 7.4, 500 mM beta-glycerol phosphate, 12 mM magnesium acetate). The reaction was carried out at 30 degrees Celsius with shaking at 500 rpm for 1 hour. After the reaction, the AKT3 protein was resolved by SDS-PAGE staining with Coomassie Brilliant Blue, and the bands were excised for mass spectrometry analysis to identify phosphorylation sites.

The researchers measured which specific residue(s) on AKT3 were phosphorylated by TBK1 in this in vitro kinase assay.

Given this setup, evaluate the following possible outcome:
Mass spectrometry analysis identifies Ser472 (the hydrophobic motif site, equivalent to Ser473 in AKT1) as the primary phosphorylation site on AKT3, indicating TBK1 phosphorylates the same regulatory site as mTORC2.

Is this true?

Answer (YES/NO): YES